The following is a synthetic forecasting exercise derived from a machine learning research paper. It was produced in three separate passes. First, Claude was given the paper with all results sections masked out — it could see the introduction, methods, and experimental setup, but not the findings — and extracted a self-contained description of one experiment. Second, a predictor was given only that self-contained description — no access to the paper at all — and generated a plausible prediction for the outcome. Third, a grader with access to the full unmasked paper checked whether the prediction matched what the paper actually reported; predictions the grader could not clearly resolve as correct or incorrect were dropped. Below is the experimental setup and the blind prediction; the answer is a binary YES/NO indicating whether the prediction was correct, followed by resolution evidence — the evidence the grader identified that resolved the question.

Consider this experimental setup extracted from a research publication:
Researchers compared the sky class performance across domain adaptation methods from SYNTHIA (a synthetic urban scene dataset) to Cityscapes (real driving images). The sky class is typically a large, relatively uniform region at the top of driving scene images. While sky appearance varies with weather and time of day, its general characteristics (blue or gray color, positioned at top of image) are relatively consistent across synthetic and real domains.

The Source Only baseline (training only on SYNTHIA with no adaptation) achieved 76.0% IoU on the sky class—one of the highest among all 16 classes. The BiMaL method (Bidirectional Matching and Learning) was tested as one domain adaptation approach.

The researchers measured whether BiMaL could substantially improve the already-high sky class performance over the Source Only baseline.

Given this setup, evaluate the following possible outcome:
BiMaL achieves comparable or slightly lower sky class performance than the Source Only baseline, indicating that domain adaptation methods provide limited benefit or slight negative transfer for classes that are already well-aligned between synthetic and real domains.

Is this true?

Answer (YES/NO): NO